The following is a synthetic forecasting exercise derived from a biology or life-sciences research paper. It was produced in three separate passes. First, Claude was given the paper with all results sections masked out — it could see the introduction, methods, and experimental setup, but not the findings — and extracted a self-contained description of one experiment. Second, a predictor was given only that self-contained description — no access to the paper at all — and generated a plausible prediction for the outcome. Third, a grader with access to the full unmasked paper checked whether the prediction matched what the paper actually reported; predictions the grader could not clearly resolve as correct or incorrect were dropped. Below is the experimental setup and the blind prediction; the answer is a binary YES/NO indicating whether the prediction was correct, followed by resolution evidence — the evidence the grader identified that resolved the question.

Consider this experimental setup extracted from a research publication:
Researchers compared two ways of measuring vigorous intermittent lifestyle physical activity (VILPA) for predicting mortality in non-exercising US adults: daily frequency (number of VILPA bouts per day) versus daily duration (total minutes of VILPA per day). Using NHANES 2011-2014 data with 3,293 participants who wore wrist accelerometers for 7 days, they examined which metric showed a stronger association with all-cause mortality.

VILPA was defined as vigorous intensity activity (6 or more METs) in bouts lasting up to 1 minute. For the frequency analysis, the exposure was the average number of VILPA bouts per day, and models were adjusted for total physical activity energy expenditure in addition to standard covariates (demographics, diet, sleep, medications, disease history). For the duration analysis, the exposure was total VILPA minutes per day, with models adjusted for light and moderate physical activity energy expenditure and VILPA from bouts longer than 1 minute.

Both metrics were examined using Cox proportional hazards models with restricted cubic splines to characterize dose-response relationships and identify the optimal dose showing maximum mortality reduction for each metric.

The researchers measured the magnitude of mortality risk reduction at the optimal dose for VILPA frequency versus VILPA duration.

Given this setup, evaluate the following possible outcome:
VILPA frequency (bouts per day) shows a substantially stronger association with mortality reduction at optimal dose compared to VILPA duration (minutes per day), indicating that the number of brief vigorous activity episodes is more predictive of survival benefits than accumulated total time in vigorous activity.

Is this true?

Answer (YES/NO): NO